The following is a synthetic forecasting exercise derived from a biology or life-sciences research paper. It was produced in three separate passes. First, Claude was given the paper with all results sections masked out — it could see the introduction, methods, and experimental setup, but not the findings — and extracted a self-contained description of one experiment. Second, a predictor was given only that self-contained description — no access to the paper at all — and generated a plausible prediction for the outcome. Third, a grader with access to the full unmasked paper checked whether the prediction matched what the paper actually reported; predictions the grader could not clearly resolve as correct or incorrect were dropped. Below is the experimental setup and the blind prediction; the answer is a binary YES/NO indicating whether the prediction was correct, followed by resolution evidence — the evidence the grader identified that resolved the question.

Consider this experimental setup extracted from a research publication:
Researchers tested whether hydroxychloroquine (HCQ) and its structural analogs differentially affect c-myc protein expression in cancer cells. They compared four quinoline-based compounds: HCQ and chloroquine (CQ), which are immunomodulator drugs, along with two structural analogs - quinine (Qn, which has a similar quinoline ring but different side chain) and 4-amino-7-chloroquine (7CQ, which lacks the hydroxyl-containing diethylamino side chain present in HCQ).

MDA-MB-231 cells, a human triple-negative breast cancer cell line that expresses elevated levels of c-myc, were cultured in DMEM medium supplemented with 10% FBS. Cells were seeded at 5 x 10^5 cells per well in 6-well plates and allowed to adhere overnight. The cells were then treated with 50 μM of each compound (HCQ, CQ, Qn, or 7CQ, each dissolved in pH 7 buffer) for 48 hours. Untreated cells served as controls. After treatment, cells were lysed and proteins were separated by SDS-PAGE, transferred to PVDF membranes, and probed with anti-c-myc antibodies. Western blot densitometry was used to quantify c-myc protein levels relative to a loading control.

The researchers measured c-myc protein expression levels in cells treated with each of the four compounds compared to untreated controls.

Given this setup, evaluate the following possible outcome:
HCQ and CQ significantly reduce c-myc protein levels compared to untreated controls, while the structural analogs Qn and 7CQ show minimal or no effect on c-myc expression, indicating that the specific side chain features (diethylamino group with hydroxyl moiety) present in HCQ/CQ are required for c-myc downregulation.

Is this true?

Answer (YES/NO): YES